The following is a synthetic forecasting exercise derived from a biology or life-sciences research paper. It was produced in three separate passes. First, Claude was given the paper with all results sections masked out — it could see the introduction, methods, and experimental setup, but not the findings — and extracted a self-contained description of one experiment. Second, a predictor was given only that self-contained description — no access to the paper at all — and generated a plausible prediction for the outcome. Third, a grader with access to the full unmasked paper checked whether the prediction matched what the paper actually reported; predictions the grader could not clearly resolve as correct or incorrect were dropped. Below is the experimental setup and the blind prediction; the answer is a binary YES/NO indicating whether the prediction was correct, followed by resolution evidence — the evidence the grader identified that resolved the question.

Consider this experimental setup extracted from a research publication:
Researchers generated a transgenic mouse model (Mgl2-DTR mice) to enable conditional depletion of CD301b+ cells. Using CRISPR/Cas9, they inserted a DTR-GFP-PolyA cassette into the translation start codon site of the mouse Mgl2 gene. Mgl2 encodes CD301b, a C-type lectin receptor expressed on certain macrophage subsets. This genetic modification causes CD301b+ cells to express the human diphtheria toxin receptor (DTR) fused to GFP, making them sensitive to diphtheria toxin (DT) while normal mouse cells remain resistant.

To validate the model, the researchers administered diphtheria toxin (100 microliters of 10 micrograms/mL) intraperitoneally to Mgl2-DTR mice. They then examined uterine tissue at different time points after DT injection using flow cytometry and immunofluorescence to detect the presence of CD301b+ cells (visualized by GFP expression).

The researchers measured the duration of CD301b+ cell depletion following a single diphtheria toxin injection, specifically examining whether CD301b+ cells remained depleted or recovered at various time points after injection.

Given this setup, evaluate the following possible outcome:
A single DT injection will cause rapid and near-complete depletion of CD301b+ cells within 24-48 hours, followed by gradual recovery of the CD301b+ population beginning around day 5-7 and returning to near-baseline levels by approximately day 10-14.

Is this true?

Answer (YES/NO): NO